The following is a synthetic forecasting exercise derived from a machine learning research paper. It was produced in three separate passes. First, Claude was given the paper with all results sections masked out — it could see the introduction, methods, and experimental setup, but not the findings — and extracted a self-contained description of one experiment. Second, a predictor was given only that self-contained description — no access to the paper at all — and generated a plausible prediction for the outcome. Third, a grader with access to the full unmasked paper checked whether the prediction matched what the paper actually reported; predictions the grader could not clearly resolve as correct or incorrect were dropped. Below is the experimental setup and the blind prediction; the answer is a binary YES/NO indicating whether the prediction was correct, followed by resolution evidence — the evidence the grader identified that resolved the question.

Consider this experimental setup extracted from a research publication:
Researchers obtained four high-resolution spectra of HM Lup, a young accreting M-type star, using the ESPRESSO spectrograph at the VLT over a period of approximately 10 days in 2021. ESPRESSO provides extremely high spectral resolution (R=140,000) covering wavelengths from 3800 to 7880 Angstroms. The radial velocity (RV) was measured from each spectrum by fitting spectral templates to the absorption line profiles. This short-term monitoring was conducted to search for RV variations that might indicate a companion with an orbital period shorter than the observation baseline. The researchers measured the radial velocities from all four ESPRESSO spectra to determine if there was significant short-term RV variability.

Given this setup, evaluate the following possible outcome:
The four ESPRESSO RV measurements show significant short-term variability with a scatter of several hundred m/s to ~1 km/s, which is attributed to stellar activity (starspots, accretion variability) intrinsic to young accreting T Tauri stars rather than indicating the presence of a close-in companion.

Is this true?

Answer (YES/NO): NO